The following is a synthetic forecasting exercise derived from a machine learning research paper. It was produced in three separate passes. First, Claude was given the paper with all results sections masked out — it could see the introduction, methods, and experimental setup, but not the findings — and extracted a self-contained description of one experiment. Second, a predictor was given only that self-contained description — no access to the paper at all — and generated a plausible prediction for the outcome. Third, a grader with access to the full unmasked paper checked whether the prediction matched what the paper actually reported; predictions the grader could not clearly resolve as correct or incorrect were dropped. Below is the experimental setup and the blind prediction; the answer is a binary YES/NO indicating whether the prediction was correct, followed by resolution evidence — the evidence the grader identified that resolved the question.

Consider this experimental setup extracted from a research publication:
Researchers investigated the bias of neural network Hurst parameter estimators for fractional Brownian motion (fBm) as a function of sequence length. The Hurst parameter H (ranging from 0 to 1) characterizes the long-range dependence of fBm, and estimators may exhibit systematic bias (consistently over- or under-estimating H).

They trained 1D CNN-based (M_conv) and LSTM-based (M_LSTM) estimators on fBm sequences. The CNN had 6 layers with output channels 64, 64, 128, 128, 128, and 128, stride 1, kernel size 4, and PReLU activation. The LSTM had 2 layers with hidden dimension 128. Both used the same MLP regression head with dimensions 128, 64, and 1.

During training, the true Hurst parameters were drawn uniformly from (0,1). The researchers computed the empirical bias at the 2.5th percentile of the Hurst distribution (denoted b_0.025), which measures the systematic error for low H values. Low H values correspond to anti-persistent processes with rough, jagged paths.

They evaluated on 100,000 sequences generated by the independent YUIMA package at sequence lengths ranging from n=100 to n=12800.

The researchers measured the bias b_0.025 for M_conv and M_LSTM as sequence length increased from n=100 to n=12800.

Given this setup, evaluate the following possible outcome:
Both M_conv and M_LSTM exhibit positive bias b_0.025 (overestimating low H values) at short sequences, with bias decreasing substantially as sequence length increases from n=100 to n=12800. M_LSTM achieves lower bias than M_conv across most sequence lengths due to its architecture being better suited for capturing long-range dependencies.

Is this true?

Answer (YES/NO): NO